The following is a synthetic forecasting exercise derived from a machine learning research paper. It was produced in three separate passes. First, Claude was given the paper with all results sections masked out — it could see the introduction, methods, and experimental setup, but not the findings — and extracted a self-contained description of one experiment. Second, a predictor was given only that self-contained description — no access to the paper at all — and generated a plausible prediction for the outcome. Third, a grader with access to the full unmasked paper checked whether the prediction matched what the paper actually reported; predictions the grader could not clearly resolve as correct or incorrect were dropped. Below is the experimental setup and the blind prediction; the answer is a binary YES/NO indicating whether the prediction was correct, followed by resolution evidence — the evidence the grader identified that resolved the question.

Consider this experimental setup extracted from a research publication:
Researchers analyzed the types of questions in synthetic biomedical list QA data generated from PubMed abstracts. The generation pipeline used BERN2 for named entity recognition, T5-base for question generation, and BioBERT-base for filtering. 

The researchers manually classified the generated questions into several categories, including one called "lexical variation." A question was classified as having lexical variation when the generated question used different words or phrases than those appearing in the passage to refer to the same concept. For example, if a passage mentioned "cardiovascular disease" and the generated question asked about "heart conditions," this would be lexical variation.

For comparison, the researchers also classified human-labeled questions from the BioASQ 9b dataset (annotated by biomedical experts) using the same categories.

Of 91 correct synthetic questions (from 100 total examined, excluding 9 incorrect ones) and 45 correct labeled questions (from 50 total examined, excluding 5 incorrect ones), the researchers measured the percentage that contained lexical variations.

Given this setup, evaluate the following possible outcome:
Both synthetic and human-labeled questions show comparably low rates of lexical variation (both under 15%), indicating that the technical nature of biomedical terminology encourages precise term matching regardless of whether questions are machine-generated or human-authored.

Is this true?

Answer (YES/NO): NO